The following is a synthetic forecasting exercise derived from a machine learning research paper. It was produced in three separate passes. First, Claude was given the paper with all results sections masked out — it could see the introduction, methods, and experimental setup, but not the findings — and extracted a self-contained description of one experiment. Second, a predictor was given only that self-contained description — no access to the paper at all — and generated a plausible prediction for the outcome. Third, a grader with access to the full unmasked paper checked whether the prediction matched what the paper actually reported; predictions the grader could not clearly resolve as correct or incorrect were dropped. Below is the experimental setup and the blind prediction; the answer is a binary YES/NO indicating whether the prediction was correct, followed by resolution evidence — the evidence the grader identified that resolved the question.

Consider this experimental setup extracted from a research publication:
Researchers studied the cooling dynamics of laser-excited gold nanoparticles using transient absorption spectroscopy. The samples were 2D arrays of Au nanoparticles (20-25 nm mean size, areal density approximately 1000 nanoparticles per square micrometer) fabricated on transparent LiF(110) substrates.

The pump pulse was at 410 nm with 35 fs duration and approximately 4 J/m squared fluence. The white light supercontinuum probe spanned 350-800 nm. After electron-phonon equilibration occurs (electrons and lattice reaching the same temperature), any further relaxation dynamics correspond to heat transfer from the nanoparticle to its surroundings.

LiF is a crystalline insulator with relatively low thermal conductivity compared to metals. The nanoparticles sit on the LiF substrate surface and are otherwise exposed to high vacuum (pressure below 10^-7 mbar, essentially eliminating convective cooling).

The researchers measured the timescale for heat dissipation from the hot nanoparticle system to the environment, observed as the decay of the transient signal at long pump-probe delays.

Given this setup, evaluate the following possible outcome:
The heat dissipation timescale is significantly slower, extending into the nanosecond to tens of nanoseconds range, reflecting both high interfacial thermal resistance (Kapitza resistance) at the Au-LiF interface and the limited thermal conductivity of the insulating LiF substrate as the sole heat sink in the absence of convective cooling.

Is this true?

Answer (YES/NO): NO